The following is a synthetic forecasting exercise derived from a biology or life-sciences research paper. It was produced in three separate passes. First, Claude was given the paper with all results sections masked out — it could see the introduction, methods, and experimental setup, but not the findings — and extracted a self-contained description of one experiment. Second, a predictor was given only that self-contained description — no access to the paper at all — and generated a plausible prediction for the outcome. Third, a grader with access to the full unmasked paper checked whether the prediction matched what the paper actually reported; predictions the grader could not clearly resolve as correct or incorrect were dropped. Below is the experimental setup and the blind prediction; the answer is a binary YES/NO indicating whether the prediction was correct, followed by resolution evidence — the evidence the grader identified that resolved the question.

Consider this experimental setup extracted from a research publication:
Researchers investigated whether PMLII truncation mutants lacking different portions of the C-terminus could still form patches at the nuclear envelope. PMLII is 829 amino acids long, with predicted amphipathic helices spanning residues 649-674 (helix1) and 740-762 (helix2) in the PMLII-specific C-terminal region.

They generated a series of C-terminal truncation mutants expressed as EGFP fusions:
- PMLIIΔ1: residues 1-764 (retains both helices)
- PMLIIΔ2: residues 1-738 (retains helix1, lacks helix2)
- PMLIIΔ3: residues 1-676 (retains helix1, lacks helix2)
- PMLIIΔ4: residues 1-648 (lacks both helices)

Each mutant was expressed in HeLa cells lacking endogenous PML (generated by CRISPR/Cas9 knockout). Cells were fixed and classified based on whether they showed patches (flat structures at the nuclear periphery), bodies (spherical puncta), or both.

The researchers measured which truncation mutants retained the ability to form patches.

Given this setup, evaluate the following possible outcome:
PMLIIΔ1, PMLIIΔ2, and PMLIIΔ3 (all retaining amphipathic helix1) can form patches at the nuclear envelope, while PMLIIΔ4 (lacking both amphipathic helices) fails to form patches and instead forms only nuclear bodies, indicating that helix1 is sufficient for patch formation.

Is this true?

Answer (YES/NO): NO